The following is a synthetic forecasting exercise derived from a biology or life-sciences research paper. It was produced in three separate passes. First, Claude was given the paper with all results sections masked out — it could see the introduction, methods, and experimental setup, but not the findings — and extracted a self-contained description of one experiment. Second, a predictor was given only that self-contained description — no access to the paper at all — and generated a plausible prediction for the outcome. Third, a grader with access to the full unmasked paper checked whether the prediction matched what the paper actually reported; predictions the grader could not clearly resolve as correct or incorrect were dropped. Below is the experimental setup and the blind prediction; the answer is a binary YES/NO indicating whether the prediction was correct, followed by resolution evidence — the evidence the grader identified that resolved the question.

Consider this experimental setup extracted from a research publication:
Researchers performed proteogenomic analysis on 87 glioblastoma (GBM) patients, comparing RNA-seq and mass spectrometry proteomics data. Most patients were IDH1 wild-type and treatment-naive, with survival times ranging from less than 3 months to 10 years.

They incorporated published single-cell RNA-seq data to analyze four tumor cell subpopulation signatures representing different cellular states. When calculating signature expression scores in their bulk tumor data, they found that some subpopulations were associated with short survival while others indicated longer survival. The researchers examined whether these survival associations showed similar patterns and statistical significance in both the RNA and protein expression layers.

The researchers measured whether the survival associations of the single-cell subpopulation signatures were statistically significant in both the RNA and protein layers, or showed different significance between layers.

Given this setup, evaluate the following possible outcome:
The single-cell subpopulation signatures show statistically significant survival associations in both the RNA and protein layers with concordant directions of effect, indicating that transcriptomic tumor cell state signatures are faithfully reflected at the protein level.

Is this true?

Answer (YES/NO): NO